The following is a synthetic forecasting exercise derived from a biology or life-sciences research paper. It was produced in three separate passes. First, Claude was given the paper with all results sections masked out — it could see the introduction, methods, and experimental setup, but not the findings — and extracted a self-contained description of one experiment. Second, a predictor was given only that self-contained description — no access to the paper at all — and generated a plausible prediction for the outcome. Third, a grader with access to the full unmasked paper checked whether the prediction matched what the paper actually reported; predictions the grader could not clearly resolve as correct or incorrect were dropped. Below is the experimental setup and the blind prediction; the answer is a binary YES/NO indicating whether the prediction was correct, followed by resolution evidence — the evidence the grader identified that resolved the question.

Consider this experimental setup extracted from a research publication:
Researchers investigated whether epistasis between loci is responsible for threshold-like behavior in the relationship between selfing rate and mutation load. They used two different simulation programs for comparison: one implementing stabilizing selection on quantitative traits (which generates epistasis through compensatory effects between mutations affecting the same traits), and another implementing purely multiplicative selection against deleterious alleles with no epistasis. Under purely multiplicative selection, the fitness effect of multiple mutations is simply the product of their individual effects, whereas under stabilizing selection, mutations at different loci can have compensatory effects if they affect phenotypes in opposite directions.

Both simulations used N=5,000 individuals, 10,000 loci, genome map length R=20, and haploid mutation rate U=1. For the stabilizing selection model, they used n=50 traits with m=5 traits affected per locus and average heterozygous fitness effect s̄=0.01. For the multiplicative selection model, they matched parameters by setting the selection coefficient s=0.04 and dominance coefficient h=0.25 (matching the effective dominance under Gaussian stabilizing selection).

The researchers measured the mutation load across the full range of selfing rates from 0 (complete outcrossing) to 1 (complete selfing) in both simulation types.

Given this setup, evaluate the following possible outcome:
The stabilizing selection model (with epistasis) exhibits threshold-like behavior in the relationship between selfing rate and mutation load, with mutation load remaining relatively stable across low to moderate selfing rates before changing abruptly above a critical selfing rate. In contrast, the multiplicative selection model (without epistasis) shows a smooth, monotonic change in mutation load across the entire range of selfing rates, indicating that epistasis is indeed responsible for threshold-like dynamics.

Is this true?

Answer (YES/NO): YES